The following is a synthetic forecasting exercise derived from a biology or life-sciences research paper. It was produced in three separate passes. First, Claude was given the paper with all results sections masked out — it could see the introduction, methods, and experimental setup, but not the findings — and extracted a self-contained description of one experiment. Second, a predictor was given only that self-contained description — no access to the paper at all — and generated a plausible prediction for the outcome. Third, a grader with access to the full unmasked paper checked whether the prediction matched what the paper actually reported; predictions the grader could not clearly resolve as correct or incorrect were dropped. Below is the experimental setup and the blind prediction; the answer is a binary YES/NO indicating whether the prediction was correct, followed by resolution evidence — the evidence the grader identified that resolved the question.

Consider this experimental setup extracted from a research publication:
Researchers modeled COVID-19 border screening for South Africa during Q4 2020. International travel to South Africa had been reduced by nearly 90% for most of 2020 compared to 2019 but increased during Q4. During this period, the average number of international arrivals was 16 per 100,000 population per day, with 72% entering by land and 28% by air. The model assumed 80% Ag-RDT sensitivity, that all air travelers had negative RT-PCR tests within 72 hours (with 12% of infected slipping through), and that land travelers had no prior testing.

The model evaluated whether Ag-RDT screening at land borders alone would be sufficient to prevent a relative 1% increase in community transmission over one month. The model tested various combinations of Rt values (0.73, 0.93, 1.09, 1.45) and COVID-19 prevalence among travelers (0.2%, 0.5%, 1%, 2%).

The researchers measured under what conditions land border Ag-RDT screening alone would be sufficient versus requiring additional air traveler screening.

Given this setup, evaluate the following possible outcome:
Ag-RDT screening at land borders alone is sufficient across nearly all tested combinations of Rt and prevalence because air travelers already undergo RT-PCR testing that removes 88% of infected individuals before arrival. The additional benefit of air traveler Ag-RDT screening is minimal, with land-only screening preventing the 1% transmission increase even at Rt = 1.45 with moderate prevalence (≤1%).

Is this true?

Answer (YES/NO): NO